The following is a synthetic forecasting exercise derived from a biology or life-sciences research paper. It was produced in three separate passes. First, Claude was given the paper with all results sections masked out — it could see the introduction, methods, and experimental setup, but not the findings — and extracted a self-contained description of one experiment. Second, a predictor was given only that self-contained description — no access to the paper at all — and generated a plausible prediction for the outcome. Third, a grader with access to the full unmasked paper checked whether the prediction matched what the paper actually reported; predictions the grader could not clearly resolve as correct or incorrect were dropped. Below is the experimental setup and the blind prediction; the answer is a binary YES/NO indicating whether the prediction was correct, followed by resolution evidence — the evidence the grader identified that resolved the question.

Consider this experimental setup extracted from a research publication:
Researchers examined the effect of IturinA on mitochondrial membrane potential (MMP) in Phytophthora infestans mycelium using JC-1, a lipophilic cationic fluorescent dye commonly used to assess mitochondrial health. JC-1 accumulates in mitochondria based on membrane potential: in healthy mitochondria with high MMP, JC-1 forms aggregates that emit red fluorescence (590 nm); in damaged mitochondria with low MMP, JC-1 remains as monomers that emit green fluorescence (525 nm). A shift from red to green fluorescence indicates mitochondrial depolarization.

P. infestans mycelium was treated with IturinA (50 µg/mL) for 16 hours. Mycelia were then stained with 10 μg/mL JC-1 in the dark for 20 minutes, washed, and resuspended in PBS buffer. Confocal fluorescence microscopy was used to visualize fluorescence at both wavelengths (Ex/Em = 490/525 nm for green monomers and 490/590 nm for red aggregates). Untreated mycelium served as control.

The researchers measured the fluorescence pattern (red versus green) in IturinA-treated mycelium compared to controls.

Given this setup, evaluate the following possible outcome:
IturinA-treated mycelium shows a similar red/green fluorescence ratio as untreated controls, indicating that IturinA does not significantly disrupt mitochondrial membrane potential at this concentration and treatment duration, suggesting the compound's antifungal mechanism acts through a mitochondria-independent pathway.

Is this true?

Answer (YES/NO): NO